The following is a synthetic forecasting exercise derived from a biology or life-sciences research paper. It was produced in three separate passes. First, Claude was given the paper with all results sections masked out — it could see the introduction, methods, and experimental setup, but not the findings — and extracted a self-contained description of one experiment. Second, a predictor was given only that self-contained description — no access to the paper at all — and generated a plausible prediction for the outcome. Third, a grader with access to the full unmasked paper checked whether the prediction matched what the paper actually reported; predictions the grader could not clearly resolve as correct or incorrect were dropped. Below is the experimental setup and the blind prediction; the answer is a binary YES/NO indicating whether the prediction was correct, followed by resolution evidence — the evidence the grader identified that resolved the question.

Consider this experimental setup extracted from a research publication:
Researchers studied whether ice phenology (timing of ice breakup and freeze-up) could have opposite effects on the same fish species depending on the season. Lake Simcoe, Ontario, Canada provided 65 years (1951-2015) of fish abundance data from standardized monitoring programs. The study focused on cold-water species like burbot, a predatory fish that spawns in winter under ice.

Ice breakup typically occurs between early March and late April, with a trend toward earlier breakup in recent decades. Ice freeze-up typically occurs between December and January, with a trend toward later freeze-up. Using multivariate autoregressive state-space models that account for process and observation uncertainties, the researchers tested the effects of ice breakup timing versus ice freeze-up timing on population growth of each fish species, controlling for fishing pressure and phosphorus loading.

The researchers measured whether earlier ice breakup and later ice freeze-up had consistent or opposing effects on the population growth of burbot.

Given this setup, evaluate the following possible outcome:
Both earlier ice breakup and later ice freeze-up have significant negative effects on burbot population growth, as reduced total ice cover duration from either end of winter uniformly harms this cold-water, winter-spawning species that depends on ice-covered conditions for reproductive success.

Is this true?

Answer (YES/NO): NO